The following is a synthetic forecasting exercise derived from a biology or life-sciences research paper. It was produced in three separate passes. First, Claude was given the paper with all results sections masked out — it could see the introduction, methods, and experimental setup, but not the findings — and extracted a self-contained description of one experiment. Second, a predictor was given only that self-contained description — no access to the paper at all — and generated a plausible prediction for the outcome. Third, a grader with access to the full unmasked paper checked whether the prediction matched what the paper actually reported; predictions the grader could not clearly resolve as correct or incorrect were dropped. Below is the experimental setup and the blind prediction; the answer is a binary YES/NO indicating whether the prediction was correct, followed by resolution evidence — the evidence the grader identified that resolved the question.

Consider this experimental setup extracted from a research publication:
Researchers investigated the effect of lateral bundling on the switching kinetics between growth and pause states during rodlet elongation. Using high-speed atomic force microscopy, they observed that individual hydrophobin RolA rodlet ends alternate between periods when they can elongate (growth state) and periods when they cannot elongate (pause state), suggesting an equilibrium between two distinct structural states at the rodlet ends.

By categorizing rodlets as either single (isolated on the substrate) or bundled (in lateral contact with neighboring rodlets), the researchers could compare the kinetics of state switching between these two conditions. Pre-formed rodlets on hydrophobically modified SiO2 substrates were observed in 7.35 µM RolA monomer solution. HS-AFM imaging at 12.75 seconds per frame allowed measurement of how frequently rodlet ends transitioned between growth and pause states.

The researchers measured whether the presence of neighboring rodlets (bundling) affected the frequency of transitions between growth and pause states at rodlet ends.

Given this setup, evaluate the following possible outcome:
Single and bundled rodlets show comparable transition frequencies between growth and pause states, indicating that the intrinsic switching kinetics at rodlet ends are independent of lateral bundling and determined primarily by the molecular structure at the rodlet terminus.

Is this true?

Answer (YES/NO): NO